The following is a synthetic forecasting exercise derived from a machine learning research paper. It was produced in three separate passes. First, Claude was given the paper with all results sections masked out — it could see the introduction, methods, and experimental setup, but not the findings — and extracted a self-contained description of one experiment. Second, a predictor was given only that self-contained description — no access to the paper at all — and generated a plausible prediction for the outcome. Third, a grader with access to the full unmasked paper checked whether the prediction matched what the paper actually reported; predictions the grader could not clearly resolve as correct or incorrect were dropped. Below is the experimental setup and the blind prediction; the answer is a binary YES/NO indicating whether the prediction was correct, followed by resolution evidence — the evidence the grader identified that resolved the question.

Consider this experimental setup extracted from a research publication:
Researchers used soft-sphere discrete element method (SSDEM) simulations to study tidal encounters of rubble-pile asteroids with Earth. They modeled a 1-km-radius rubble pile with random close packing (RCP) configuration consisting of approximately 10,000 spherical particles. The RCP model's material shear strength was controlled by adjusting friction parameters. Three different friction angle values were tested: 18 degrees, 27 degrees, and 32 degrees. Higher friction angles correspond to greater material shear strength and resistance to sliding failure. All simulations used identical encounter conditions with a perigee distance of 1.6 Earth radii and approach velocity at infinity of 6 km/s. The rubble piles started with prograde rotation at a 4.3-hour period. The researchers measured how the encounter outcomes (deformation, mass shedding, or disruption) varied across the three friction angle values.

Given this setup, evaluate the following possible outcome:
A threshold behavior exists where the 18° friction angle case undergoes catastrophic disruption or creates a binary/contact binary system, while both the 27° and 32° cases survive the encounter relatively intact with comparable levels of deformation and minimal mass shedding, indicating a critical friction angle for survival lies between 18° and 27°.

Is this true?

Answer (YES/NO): NO